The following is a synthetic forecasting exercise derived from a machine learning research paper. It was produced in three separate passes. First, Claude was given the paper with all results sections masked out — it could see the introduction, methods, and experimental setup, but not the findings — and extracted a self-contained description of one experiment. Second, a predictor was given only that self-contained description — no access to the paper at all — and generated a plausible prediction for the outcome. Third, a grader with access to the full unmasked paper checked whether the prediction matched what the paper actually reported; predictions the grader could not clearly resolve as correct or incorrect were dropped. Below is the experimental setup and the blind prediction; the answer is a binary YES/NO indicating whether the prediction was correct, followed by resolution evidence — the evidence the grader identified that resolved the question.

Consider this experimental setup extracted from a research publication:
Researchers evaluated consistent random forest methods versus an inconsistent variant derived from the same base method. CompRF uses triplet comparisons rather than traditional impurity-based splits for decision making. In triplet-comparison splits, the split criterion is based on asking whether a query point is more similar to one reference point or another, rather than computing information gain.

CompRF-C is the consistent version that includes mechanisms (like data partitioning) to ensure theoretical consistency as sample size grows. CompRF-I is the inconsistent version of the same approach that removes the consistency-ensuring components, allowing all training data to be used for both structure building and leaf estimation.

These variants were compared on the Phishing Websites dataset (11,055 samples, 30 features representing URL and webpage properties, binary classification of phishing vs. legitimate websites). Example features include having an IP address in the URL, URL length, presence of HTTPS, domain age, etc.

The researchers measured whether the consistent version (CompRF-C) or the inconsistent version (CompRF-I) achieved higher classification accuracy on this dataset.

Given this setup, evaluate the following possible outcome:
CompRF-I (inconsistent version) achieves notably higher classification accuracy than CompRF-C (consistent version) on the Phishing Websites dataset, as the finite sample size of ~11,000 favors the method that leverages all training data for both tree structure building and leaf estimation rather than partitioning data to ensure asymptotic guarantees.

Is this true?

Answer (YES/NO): NO